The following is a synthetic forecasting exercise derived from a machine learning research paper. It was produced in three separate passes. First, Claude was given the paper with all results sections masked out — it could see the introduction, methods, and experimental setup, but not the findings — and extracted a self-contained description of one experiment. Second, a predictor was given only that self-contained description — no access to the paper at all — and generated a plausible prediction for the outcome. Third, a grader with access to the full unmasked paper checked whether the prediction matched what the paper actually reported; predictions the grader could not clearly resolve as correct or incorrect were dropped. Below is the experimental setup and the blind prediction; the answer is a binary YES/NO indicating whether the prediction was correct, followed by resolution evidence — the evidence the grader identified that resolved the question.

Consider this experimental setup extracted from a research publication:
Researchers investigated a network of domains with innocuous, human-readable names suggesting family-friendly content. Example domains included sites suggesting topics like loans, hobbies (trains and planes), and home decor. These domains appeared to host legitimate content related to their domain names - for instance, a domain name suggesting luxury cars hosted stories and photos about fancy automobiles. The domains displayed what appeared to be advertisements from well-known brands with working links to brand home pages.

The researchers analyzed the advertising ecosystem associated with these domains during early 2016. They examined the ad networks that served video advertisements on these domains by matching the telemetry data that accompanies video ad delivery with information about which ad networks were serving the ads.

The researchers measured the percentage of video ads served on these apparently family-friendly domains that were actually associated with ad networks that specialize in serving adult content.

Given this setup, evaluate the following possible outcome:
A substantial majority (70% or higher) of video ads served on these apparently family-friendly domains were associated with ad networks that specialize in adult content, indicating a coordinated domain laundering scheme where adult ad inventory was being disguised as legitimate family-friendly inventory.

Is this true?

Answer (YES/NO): NO